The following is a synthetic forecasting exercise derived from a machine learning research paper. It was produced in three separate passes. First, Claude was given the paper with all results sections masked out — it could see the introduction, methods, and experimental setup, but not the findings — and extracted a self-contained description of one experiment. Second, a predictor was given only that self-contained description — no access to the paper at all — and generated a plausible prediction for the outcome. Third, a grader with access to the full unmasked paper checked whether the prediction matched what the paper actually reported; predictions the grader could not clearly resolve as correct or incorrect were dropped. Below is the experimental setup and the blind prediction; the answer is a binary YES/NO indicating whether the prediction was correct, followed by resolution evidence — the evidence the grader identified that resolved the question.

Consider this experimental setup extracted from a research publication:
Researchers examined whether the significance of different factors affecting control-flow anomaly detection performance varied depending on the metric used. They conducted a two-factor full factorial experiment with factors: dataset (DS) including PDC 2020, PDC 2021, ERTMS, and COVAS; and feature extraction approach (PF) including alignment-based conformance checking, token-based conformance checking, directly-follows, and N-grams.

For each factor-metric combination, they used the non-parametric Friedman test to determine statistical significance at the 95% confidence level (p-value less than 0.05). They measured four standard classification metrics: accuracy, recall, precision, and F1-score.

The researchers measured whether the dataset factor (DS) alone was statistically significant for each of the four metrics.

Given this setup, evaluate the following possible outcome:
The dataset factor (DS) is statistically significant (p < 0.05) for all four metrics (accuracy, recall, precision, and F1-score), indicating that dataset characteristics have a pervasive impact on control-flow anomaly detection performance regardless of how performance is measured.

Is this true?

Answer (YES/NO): NO